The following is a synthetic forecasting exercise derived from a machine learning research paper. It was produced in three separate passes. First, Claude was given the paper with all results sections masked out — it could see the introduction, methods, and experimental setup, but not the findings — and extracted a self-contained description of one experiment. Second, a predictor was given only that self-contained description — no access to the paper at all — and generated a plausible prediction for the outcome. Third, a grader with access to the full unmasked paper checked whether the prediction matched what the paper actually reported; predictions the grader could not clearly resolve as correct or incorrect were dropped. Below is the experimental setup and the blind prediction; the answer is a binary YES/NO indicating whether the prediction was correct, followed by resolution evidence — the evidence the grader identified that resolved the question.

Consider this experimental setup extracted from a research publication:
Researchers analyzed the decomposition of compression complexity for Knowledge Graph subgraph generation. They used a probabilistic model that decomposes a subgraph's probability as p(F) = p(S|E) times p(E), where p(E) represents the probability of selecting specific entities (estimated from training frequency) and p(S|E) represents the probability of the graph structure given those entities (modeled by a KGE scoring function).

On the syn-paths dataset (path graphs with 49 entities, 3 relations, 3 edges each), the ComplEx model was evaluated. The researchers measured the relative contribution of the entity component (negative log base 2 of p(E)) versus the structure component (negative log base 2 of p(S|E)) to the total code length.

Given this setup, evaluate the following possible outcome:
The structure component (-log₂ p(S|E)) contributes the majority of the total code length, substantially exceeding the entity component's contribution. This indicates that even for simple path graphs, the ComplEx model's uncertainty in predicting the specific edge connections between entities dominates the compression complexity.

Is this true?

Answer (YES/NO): NO